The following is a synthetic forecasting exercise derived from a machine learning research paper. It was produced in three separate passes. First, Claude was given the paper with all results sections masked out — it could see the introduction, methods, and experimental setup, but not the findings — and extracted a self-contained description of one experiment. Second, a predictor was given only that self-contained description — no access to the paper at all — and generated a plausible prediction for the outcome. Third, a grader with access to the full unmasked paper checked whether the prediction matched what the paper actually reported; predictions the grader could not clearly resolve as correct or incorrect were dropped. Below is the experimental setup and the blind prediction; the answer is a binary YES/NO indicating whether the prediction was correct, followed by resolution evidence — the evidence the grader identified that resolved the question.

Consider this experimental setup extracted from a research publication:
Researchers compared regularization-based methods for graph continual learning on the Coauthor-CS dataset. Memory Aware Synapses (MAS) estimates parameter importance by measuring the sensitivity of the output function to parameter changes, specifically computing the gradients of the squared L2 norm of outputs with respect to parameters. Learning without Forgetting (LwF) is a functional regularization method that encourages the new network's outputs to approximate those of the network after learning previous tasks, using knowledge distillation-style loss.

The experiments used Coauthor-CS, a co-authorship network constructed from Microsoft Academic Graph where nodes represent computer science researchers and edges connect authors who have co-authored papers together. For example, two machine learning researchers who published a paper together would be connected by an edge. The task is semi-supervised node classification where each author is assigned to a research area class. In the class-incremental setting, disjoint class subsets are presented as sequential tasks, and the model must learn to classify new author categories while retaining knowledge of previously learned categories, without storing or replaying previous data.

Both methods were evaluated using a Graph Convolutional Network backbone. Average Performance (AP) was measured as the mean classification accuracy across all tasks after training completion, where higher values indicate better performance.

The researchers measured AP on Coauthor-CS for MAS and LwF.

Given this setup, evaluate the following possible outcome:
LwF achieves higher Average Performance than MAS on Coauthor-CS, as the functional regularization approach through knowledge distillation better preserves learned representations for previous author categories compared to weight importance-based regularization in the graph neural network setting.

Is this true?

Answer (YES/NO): NO